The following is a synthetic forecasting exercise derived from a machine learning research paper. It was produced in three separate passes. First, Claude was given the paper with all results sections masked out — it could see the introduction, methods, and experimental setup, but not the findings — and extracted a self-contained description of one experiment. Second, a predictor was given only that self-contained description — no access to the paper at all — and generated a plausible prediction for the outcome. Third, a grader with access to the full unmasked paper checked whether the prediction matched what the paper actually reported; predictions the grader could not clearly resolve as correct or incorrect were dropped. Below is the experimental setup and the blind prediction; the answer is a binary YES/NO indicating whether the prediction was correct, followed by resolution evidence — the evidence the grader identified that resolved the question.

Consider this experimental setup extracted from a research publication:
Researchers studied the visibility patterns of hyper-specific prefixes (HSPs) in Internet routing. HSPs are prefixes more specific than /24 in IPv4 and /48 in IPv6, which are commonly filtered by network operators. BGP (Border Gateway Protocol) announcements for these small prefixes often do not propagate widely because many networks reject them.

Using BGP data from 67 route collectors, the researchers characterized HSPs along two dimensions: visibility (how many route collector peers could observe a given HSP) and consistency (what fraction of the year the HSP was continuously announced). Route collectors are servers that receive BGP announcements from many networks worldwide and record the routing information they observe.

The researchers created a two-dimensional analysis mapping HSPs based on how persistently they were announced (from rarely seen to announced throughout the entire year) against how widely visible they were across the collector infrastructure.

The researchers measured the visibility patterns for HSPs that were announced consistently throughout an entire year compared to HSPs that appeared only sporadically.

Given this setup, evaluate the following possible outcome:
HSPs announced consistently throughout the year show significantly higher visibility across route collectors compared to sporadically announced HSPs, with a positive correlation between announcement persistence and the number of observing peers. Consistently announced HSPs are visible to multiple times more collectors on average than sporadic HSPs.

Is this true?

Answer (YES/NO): NO